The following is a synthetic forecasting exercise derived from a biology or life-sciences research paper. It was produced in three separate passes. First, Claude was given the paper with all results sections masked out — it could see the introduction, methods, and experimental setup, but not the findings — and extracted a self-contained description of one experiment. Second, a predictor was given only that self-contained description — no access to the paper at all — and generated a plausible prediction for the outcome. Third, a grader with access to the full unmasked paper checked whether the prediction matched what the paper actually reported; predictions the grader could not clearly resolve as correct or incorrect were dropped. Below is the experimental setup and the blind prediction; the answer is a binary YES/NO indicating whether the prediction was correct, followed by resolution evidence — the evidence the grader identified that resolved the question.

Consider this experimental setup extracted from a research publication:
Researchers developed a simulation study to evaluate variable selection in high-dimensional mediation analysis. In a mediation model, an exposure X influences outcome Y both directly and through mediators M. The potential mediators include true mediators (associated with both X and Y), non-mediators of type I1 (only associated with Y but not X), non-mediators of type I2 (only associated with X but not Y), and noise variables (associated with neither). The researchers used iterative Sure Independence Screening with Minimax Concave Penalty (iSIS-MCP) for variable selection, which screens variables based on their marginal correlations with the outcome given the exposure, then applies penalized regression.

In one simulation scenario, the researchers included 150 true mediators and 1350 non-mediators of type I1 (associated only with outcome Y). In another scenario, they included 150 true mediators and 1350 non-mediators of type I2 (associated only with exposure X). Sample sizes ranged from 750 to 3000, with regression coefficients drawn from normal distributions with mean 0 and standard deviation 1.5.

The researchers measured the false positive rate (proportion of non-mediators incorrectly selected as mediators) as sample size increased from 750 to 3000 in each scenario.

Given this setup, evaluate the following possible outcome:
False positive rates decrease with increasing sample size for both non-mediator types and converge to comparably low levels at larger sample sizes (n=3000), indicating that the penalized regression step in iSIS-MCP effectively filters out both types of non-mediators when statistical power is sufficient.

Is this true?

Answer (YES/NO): NO